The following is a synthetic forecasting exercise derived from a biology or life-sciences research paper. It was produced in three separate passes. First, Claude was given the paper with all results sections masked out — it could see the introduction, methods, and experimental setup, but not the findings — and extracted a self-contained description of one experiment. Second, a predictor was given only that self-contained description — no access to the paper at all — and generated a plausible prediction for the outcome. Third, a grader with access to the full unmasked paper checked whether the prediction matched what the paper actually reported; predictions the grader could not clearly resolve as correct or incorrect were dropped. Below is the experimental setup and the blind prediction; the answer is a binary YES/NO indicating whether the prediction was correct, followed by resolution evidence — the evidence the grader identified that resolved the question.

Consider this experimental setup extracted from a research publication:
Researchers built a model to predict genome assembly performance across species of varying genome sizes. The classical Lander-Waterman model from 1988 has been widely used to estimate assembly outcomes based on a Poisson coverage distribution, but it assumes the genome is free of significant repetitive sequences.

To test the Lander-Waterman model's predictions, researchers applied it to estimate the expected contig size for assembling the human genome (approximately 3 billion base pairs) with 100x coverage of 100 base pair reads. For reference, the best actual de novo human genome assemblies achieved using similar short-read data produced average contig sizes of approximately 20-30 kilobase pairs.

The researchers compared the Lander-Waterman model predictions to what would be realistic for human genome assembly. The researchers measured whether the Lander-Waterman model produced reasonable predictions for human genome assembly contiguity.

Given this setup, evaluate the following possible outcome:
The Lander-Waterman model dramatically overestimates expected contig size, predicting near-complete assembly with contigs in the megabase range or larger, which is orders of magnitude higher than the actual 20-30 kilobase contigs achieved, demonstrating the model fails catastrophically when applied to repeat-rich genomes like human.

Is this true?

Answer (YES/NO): YES